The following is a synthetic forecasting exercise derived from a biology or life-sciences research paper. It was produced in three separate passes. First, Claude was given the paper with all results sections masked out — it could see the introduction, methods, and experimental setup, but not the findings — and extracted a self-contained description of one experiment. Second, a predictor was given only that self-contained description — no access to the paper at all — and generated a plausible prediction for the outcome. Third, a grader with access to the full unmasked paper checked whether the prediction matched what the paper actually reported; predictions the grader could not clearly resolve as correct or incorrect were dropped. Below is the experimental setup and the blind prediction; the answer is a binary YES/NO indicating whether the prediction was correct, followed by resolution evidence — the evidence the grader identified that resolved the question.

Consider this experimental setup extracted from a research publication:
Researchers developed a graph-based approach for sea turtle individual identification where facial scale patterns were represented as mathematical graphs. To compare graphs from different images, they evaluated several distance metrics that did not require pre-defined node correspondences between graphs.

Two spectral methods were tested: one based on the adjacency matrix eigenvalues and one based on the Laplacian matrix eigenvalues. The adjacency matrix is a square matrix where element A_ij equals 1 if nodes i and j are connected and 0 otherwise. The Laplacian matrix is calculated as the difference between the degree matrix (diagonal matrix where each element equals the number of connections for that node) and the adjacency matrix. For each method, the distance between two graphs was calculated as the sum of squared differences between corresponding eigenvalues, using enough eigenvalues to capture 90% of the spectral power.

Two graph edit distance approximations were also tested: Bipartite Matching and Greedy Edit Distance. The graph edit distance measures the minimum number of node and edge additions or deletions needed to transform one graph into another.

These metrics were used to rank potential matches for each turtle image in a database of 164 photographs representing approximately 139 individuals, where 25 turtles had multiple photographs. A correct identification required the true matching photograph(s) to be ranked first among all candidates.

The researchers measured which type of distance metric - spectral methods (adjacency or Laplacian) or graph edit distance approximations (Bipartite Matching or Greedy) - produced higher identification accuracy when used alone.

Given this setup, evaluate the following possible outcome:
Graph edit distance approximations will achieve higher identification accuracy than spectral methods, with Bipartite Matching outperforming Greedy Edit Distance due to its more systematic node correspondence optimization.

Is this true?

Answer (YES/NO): NO